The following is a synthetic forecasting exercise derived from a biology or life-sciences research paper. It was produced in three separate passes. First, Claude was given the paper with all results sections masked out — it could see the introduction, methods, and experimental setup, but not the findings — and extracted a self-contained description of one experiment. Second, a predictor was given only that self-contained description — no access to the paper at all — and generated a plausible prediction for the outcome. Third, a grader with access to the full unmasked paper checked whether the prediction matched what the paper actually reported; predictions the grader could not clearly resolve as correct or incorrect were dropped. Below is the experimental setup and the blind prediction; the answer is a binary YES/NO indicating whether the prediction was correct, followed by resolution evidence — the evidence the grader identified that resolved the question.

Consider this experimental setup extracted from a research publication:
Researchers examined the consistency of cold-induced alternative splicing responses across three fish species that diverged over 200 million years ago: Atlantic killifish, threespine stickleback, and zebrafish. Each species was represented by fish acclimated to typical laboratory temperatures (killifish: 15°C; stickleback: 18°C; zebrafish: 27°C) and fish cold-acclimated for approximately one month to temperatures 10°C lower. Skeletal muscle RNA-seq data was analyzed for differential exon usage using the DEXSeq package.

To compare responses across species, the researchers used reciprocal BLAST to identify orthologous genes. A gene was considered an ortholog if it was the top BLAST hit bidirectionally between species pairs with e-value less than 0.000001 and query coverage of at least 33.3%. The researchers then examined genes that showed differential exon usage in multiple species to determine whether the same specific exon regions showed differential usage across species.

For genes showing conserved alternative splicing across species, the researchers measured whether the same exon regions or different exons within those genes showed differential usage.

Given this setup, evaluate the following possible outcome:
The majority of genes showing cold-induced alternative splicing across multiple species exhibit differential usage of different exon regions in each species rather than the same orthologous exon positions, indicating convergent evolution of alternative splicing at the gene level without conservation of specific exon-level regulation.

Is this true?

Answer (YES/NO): YES